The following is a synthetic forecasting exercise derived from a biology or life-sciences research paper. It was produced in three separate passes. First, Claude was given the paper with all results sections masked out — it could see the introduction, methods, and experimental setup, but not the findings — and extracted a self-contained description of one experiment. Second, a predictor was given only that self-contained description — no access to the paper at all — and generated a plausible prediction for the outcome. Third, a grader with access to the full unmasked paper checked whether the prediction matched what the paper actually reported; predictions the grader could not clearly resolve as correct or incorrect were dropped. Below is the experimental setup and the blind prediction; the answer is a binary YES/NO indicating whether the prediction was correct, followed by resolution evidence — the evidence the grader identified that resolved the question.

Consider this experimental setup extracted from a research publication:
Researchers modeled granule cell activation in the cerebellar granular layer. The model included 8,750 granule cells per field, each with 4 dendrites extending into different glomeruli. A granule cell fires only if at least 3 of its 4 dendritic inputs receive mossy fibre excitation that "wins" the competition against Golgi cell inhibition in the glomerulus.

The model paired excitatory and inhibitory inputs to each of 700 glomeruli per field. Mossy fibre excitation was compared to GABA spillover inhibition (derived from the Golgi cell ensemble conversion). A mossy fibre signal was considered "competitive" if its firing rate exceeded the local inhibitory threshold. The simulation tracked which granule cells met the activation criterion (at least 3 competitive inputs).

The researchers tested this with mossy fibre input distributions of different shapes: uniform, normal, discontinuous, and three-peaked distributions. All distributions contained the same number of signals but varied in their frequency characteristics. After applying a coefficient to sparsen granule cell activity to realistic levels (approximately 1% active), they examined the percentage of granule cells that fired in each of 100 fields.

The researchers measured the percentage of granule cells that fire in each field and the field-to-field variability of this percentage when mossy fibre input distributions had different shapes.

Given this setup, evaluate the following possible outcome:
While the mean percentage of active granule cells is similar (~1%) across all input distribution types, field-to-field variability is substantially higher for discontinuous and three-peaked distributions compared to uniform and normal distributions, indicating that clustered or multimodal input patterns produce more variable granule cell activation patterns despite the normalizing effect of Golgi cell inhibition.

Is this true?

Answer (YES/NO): NO